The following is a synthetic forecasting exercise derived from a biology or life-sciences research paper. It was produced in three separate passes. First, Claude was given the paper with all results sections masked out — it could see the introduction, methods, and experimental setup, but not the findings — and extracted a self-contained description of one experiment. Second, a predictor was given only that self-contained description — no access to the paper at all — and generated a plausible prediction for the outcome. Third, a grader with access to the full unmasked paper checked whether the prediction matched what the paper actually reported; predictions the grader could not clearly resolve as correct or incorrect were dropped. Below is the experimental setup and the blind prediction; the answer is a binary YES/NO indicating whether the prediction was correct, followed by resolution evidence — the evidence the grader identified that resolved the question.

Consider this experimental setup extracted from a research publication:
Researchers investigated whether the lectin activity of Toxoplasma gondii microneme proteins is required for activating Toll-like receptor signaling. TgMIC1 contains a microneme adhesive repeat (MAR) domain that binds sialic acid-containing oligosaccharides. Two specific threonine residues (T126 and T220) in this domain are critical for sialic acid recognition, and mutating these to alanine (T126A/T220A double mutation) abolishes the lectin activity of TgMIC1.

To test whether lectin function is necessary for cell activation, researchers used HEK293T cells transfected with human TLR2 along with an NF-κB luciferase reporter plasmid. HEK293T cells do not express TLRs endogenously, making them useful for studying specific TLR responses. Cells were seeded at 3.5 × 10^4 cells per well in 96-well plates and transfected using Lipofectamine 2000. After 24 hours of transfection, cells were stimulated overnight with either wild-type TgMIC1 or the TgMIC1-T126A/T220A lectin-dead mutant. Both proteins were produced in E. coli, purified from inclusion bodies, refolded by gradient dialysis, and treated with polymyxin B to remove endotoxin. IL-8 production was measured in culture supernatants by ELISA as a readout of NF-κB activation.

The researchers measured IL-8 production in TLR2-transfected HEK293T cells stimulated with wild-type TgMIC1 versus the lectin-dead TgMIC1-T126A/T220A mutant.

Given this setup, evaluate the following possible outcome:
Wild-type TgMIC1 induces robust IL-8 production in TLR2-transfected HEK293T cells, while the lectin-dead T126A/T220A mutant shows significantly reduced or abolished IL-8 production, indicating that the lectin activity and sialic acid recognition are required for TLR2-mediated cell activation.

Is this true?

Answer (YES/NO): YES